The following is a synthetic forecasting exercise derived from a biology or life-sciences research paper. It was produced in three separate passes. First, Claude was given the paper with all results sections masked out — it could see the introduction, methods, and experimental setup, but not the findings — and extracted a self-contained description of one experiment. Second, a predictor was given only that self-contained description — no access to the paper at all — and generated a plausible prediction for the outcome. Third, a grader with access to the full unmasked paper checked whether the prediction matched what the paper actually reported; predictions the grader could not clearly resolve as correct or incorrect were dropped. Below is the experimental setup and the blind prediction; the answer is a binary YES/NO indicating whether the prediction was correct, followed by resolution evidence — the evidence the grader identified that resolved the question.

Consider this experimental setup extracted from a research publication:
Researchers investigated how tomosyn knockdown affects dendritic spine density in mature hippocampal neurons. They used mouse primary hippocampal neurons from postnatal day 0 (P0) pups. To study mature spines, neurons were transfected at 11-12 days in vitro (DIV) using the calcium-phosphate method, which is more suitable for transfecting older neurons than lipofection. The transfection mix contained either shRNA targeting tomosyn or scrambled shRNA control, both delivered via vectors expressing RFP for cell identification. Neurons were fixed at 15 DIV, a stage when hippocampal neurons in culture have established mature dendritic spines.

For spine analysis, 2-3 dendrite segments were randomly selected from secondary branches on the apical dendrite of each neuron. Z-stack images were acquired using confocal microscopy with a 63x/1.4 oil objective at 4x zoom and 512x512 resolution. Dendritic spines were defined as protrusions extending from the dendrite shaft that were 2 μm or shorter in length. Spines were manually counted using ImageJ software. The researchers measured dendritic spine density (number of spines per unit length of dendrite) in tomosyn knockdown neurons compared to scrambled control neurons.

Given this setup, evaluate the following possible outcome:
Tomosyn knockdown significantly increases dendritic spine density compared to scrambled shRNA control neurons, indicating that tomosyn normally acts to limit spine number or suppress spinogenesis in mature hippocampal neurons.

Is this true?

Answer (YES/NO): NO